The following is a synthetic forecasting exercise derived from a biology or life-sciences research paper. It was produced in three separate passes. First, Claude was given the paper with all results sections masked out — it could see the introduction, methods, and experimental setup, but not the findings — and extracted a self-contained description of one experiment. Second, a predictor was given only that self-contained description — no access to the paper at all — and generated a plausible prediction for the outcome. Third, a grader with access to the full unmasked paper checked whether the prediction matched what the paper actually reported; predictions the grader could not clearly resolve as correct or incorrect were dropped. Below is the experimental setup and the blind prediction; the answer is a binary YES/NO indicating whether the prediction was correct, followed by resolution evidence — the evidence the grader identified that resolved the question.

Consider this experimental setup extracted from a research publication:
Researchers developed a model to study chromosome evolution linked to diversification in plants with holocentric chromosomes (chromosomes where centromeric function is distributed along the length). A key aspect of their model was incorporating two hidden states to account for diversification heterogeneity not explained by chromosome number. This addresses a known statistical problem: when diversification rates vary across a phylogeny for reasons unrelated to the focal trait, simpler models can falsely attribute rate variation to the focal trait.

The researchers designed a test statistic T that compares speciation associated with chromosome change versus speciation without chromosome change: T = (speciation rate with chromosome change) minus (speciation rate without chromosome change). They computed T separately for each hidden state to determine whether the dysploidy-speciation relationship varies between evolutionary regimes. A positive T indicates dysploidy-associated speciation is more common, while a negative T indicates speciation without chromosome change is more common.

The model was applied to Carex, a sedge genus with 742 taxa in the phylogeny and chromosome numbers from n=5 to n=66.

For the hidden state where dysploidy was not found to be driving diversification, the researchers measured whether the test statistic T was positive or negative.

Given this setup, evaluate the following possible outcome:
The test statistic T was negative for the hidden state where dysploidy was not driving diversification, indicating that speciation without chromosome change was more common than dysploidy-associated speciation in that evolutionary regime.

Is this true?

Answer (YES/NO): YES